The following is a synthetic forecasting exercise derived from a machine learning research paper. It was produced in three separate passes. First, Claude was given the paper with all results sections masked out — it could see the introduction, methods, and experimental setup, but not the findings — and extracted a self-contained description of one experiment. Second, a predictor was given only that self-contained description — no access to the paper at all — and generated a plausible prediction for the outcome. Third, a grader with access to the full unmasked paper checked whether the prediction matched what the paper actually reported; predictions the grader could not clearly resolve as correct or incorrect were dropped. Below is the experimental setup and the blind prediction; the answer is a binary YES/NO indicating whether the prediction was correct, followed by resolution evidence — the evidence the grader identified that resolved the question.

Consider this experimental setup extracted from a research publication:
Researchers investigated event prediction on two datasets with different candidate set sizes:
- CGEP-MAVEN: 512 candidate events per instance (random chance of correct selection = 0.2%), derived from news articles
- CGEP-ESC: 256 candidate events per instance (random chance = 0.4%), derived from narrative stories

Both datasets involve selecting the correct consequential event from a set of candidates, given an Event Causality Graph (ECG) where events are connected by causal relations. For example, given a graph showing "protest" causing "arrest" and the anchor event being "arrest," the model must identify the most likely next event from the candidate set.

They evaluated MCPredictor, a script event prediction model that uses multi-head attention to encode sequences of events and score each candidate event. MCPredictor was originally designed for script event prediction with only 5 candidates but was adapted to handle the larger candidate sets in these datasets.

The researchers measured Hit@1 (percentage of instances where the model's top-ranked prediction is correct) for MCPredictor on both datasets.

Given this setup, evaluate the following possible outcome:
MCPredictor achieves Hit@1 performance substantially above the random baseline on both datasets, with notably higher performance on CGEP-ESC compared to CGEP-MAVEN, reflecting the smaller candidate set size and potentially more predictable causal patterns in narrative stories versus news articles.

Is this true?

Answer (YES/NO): NO